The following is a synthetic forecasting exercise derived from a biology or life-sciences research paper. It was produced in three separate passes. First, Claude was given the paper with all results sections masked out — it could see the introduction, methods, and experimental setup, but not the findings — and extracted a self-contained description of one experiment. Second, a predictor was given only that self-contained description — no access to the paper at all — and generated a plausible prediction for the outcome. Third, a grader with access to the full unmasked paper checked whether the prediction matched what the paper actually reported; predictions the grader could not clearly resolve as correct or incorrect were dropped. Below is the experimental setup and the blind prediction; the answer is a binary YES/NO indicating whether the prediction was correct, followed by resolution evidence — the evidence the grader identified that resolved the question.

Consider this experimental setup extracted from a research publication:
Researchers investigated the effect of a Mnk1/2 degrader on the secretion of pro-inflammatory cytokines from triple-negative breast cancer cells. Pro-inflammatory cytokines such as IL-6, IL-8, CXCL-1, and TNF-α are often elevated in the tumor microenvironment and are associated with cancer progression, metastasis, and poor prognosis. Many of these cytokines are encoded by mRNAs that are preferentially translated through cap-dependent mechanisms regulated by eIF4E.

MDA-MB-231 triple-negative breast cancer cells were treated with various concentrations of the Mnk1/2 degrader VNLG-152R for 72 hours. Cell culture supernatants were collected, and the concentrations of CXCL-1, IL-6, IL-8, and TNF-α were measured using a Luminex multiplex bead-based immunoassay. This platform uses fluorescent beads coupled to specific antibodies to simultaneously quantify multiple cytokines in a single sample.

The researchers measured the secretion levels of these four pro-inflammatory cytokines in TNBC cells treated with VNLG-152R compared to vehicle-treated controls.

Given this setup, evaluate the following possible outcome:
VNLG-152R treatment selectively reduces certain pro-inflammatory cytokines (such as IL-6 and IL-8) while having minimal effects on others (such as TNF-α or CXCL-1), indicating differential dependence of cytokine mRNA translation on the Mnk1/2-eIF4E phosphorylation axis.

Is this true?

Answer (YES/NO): NO